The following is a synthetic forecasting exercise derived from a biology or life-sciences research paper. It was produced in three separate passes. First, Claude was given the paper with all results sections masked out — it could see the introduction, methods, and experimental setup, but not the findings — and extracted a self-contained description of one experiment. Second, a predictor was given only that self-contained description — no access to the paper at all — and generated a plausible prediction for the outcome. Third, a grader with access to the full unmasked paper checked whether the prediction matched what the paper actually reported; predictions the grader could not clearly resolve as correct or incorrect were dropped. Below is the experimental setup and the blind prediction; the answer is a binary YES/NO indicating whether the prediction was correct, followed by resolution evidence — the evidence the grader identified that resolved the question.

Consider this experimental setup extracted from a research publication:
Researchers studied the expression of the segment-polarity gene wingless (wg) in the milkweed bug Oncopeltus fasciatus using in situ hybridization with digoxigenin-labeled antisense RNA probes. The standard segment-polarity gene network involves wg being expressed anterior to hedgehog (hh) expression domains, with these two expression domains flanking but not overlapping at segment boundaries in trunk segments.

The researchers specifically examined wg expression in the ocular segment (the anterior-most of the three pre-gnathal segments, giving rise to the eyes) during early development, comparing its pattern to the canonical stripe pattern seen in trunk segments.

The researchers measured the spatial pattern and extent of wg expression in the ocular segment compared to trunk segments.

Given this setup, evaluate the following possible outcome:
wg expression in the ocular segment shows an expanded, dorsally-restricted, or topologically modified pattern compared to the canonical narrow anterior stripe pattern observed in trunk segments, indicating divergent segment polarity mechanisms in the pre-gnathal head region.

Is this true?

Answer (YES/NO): YES